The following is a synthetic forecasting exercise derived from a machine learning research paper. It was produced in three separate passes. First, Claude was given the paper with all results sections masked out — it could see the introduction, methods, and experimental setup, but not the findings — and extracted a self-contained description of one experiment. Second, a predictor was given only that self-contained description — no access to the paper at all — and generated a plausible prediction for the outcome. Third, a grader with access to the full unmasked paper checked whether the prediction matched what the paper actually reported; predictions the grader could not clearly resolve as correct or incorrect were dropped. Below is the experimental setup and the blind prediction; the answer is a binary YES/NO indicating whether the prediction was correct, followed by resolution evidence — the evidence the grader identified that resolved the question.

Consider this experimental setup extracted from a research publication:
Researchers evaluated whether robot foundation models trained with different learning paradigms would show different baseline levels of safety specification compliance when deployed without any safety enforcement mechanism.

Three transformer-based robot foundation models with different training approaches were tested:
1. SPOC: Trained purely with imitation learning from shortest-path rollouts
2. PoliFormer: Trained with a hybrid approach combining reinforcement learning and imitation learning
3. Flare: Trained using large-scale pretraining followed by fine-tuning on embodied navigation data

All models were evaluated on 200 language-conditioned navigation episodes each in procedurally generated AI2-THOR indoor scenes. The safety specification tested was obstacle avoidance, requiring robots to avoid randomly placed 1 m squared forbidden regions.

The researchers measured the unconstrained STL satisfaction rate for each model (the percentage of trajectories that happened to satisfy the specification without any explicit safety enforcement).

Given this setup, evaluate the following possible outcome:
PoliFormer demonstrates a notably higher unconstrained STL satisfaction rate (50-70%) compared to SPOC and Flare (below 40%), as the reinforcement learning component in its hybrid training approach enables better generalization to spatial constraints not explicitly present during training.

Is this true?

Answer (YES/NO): NO